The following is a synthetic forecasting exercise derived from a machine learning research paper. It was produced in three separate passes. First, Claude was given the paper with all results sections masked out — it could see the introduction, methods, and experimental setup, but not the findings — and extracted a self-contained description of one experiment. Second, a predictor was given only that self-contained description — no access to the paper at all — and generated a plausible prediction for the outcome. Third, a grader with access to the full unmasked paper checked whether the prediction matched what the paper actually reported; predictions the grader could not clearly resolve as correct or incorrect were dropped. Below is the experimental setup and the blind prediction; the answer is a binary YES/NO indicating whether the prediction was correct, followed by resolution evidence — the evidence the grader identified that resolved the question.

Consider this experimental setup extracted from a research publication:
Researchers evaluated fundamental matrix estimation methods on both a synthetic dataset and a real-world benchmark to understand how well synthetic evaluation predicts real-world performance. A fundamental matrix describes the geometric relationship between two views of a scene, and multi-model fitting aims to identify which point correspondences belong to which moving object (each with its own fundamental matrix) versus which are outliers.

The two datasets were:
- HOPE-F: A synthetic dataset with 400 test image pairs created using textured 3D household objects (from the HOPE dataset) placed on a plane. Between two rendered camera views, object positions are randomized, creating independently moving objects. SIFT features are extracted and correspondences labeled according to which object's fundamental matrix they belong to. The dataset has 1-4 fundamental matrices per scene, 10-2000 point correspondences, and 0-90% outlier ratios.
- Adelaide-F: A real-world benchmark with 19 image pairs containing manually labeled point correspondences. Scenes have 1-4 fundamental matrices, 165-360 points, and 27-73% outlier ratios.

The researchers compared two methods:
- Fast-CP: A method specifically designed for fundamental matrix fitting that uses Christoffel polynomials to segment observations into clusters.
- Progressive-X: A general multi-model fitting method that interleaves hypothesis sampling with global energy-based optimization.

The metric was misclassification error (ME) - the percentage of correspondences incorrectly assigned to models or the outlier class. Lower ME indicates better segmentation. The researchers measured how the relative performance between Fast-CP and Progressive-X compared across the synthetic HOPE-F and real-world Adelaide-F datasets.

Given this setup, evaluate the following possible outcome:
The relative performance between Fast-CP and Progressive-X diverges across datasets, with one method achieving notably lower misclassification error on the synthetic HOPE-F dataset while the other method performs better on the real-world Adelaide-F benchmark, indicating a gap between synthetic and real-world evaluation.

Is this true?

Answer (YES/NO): NO